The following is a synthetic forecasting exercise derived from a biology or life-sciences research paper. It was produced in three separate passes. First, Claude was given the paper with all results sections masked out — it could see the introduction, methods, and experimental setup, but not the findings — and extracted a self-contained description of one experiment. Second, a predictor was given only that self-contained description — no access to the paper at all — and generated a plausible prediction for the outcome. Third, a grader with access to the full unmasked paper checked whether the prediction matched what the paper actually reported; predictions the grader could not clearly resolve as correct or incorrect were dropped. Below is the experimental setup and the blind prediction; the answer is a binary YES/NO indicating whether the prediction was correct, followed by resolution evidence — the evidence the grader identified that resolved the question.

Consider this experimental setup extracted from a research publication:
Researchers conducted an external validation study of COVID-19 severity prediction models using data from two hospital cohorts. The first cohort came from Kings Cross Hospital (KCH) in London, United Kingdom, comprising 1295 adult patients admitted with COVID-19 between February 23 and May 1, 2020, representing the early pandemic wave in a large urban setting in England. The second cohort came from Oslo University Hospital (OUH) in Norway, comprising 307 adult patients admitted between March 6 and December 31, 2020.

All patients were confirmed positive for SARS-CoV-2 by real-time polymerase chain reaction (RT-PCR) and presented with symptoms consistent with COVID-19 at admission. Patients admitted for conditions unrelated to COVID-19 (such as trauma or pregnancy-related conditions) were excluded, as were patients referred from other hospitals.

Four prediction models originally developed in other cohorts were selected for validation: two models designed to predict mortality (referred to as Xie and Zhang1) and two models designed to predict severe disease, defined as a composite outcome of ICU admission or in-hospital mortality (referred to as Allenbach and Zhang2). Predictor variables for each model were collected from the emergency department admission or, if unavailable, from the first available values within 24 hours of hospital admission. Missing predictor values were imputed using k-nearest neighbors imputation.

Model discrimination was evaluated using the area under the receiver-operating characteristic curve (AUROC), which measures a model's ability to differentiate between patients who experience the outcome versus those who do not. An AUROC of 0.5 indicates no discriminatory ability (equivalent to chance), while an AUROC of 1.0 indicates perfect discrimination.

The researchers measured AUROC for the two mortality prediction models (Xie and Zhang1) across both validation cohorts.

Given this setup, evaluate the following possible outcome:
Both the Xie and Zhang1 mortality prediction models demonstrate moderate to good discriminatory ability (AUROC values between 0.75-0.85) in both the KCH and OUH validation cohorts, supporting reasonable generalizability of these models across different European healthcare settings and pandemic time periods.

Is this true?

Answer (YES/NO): NO